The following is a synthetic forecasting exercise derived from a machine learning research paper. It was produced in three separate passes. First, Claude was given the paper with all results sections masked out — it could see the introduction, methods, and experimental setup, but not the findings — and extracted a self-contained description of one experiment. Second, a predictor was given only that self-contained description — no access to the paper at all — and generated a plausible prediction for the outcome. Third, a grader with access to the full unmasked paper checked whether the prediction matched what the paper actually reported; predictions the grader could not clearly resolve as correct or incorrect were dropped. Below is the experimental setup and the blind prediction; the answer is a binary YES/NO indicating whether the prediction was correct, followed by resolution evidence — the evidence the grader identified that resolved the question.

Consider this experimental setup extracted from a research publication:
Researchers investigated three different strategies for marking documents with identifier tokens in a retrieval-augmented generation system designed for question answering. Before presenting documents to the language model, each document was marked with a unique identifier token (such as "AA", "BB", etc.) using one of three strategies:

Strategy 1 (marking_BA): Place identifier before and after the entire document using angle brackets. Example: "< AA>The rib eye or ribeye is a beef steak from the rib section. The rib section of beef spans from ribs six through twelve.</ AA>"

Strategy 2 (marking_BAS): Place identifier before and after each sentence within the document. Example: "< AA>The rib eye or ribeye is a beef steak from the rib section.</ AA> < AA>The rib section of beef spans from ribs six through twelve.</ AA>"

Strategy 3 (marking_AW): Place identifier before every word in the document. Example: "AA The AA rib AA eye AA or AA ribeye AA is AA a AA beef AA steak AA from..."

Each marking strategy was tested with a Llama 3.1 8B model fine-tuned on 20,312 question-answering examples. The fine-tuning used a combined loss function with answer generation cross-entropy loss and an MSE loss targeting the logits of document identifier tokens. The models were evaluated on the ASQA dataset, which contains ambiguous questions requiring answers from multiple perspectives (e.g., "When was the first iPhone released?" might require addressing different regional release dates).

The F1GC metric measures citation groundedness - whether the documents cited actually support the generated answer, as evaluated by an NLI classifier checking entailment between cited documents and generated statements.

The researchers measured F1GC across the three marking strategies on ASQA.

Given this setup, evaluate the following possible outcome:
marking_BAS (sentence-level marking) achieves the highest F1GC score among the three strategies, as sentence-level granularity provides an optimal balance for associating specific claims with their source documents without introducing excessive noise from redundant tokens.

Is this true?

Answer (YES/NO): NO